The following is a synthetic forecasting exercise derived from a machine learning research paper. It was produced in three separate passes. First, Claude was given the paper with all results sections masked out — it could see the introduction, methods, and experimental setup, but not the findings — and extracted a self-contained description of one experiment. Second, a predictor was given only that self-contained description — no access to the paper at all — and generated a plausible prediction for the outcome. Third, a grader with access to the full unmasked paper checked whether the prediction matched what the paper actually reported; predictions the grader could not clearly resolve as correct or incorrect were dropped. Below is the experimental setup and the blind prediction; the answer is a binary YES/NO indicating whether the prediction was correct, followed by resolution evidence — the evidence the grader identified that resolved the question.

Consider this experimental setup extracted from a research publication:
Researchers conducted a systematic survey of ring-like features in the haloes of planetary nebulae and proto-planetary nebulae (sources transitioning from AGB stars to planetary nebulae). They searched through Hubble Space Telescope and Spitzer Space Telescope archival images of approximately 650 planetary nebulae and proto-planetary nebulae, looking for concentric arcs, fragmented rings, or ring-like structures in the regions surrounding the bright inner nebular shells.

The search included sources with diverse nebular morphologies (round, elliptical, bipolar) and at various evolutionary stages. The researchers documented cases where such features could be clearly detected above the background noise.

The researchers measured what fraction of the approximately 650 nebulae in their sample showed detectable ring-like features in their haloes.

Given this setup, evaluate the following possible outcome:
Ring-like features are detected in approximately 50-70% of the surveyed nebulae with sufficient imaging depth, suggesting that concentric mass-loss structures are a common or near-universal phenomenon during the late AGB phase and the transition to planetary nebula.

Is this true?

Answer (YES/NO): NO